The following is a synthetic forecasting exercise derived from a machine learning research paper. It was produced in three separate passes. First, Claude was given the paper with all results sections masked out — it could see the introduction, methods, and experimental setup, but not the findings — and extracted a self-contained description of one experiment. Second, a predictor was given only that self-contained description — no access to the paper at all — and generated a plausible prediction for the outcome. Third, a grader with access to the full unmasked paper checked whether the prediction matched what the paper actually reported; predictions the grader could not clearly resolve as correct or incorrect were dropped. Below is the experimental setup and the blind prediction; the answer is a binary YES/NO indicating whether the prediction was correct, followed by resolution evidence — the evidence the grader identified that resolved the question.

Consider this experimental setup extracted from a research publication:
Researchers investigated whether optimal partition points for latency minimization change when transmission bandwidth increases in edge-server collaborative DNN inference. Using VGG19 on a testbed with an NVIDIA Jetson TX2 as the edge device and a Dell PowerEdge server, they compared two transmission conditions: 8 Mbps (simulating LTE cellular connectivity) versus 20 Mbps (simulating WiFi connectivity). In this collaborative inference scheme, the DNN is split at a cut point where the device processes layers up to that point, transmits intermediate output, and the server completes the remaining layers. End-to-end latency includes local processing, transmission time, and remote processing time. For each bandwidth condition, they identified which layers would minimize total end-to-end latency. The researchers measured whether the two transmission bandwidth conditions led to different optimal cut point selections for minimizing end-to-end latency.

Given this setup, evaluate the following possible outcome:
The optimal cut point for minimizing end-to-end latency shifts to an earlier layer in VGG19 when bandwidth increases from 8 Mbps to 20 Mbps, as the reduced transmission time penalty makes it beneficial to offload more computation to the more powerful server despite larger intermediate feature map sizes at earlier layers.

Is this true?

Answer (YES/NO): YES